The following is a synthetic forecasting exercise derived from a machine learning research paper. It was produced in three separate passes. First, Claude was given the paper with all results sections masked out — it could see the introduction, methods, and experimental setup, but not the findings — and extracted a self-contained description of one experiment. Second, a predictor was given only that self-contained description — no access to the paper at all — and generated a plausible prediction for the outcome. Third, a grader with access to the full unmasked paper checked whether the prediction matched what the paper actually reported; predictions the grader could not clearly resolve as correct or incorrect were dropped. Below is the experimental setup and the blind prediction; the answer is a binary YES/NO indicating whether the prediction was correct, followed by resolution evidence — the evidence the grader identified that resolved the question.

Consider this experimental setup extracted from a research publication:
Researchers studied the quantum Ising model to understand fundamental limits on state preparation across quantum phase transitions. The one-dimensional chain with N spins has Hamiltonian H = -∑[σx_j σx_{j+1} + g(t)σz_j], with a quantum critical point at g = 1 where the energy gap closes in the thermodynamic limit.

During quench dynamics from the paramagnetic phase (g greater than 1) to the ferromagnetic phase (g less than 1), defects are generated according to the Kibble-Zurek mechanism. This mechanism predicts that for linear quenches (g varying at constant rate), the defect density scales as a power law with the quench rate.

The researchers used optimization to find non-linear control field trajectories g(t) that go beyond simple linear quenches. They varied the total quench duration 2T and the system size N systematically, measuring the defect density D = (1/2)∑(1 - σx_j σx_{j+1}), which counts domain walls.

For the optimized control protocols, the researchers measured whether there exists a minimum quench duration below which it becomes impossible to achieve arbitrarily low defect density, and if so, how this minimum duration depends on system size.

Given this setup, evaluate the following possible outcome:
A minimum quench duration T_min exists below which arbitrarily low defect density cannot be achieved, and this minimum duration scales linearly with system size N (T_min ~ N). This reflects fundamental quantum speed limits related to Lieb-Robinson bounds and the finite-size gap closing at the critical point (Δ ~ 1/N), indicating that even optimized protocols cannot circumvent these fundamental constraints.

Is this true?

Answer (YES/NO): YES